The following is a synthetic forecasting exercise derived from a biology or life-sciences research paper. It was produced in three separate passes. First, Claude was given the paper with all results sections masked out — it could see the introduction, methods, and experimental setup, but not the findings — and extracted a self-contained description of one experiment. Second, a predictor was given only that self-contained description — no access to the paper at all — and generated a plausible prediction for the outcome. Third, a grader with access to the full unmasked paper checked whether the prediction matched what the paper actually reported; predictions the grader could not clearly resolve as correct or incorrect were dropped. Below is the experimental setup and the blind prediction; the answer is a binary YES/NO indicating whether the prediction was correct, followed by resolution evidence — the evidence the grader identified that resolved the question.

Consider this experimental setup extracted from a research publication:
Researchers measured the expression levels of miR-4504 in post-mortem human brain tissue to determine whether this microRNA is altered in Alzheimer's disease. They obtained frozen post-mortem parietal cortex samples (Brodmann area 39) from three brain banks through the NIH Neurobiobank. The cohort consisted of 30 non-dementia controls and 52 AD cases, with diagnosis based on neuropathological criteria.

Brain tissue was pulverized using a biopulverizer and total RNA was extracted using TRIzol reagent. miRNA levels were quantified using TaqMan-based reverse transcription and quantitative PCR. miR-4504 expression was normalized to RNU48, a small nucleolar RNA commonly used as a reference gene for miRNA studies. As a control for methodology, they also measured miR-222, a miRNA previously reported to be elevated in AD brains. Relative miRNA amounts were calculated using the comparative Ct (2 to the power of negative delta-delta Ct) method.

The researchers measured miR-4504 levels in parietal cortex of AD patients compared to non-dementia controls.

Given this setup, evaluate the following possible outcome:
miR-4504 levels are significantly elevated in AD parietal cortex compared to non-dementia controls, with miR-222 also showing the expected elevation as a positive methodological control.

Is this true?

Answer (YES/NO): NO